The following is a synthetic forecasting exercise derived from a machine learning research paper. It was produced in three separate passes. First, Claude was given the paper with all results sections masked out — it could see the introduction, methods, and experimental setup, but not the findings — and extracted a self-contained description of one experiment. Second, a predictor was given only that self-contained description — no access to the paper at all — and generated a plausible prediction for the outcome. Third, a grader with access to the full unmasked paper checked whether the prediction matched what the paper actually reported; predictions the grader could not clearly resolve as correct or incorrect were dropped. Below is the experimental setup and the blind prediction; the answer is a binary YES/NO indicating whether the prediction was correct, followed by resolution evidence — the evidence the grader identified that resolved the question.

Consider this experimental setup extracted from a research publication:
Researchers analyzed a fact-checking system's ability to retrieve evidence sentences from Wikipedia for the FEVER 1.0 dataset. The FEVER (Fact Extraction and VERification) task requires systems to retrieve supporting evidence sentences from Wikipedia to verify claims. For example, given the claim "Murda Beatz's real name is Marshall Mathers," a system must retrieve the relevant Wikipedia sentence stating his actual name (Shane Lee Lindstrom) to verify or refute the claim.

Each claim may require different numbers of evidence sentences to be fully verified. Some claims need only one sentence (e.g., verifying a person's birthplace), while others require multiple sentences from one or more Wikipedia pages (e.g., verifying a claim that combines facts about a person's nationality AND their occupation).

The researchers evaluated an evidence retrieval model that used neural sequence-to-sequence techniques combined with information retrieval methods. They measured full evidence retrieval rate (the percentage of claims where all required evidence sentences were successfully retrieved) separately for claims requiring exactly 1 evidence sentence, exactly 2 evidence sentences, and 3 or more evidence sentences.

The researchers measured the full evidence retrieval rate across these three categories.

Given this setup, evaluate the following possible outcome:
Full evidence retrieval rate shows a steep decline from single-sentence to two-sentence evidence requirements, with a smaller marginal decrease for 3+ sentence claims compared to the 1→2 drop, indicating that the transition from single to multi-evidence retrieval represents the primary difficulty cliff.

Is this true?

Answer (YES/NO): YES